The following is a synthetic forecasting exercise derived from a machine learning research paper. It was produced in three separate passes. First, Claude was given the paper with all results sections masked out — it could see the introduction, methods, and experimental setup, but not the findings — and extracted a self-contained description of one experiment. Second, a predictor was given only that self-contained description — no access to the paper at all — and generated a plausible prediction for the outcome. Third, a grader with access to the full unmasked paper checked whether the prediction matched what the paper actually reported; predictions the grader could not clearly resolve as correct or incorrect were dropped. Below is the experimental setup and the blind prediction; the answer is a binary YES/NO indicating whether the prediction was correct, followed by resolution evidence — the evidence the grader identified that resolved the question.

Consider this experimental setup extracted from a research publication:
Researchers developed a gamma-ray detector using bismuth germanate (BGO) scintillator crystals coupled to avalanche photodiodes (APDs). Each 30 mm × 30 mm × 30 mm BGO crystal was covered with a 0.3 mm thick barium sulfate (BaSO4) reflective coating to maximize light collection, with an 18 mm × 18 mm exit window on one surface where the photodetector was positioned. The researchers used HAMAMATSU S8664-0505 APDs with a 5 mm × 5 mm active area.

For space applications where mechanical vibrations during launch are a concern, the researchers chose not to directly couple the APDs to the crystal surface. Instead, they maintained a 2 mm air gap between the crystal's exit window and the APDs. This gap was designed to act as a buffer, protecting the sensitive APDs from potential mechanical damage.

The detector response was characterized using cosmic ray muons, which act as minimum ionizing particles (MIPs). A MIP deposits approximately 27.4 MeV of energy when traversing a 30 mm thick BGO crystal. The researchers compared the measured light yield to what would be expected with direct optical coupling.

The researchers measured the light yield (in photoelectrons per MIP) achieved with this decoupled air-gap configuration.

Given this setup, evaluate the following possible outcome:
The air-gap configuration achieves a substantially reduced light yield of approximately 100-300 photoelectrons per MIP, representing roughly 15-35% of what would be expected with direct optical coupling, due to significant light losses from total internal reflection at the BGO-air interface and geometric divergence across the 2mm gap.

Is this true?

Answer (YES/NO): NO